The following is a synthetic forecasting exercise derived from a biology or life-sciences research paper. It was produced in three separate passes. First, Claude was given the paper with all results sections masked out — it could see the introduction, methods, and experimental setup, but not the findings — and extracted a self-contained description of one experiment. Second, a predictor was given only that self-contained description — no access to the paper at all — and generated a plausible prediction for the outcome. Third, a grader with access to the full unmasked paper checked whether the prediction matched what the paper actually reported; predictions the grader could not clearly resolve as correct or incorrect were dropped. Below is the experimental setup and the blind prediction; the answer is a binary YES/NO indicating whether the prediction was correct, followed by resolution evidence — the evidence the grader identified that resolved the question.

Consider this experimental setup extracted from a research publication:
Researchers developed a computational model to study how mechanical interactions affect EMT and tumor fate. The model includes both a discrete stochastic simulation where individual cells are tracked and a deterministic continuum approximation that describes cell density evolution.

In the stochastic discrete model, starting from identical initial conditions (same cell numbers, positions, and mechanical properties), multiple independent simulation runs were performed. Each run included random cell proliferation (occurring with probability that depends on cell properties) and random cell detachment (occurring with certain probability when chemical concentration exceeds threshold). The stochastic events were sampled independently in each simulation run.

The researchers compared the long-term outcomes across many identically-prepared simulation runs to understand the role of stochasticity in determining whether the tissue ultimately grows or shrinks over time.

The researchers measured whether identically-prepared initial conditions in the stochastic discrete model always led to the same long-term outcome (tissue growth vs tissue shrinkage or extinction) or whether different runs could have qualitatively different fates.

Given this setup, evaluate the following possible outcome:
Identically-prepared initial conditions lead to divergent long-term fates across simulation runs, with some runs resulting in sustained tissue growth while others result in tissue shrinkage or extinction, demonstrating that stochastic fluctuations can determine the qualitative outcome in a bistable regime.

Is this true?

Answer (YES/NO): YES